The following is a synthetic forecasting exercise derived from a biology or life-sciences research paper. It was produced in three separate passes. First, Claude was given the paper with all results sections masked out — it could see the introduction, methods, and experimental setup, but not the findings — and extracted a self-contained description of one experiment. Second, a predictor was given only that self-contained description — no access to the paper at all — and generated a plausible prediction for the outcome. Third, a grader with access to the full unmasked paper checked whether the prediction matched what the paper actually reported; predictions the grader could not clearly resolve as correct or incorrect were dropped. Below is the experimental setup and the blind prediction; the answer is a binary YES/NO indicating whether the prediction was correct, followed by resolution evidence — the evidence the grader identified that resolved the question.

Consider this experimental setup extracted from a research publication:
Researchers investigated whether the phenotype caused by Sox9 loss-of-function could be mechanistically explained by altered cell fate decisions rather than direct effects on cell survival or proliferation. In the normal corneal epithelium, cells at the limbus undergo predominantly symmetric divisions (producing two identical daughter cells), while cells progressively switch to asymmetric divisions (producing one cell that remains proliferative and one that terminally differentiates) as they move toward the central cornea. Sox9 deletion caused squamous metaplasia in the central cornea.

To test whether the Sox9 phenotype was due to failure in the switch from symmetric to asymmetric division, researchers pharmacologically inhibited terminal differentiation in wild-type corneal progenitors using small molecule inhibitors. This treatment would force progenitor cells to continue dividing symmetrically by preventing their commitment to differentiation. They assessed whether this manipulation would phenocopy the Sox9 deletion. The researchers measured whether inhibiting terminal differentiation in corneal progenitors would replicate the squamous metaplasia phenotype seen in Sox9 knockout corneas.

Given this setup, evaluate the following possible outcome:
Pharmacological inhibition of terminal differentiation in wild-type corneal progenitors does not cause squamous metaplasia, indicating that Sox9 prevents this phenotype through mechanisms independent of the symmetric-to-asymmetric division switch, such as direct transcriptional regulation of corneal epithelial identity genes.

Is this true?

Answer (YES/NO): NO